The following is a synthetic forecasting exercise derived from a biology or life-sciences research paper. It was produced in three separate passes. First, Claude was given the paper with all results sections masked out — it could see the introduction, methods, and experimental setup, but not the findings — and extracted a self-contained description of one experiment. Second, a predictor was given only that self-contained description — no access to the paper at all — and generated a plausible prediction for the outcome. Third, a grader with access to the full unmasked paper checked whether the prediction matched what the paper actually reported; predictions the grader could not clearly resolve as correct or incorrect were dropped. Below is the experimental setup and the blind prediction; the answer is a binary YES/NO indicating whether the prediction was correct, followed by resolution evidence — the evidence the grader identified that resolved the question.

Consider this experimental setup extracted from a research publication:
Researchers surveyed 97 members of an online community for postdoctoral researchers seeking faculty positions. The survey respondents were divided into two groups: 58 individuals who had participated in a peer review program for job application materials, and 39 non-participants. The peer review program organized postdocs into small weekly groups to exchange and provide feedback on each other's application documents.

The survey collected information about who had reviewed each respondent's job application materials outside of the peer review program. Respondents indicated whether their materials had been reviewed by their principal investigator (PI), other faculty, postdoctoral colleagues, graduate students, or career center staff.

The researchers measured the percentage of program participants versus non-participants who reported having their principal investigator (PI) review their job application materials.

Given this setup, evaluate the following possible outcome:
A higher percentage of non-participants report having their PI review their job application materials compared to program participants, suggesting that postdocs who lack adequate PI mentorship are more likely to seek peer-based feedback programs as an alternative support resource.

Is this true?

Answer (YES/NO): YES